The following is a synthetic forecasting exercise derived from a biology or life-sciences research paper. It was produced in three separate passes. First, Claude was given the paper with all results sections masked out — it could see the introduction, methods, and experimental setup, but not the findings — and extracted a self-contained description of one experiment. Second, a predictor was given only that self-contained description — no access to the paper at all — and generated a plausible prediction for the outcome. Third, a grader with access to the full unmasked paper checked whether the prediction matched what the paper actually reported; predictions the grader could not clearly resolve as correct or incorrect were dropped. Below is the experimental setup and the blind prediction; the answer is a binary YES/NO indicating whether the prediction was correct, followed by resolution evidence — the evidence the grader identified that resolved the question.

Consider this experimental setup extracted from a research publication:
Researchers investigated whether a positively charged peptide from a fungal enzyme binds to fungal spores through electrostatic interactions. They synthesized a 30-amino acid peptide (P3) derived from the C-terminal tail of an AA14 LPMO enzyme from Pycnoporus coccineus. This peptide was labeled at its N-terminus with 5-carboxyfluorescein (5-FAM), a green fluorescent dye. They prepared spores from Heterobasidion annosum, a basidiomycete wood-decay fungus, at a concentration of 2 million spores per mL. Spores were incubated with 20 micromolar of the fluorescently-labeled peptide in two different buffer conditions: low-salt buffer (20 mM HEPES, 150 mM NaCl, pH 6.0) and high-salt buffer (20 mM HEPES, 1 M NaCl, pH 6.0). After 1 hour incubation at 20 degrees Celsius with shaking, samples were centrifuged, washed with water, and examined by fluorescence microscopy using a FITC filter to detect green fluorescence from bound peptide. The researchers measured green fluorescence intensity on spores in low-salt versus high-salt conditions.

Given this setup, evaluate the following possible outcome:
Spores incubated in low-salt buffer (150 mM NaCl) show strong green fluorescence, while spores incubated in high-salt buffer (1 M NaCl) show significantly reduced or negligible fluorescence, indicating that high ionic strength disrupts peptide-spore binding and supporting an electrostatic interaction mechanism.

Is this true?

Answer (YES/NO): YES